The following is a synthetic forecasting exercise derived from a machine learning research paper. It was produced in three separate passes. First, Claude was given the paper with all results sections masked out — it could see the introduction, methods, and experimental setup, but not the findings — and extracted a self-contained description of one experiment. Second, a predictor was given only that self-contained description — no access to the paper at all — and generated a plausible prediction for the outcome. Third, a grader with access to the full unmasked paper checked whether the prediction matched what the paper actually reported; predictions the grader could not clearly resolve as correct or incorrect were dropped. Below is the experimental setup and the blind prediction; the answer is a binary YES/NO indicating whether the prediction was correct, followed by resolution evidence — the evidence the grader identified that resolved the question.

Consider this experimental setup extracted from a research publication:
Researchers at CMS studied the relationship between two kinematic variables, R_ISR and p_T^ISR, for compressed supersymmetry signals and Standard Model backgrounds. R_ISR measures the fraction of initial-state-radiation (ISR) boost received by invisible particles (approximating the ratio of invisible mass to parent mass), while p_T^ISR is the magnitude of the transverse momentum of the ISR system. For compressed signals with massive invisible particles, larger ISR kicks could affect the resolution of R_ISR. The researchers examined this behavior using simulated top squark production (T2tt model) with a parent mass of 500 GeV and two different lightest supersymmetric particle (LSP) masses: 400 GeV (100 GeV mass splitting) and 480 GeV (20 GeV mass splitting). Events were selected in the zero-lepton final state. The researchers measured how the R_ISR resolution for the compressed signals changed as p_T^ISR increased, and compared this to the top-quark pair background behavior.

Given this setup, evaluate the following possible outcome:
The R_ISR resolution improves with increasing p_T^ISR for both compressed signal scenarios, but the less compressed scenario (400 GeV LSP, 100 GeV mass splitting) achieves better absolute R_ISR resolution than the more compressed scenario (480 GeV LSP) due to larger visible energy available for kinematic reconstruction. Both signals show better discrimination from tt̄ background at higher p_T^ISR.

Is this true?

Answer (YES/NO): NO